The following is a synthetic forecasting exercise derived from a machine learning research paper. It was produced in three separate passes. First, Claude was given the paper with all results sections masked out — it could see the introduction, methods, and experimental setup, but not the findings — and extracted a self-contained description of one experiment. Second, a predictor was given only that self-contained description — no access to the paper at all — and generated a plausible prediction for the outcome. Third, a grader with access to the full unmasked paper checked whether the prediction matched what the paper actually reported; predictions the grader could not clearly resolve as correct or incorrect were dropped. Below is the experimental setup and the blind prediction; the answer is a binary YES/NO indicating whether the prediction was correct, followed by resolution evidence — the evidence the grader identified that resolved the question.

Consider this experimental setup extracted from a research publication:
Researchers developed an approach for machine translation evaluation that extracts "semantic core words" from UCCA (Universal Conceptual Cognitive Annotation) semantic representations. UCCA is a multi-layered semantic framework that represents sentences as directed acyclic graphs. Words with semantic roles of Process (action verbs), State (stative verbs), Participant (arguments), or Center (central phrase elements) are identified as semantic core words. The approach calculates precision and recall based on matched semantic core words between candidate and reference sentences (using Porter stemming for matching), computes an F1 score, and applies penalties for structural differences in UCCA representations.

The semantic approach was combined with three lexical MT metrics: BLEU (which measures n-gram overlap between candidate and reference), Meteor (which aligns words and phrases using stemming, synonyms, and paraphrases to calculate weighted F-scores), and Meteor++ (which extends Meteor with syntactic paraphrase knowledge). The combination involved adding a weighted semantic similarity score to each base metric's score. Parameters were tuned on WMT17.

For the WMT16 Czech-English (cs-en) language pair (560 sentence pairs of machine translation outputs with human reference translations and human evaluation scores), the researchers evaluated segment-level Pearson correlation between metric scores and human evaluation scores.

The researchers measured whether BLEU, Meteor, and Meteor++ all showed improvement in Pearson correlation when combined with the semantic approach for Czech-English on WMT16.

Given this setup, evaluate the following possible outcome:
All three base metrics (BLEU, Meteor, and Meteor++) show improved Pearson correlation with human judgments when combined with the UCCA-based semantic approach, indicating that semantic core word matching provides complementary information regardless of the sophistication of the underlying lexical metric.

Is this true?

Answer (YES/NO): NO